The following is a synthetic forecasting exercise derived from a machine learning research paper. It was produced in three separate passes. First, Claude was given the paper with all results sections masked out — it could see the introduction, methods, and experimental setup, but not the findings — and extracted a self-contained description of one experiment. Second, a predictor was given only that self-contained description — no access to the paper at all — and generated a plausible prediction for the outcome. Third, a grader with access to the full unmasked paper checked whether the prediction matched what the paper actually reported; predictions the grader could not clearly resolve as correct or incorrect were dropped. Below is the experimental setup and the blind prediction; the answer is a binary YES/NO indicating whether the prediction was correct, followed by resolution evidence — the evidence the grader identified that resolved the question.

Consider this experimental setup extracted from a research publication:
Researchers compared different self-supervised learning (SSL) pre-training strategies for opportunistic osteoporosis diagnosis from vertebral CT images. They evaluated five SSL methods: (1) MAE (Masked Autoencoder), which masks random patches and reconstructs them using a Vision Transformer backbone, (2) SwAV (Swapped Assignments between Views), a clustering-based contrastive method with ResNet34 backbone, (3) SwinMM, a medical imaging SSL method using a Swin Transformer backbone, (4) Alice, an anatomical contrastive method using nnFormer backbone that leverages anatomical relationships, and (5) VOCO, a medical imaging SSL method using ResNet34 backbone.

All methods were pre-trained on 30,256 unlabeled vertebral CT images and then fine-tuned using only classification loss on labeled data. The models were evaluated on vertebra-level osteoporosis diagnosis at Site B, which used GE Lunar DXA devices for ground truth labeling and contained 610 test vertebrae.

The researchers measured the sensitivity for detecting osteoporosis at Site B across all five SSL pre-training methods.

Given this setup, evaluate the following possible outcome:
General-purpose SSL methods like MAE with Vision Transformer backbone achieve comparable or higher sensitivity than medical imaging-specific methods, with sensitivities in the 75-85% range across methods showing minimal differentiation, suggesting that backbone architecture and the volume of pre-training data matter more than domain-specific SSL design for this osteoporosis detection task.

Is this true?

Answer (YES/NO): NO